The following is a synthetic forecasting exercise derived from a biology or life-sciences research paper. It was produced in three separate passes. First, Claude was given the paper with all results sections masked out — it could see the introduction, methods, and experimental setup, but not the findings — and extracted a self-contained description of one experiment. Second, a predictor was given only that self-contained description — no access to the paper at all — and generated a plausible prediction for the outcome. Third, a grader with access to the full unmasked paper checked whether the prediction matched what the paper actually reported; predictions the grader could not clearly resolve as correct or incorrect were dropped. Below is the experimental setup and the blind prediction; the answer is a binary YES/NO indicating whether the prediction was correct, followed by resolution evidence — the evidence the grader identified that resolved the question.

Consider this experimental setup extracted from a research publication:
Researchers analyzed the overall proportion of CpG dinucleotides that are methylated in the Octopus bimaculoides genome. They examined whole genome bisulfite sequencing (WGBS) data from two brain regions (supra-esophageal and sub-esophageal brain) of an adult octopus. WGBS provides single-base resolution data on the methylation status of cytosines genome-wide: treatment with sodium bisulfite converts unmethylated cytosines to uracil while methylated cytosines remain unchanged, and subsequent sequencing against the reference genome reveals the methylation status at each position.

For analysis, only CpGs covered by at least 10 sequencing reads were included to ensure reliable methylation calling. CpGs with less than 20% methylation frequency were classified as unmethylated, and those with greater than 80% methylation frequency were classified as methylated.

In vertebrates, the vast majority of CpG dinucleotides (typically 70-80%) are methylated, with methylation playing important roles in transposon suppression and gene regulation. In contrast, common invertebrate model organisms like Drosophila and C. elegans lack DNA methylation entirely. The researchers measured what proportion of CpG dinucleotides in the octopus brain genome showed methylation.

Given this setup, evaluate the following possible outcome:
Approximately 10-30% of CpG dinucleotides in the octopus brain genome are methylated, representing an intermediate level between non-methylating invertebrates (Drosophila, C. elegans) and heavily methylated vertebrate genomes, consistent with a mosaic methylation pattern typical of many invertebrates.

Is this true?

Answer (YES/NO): NO